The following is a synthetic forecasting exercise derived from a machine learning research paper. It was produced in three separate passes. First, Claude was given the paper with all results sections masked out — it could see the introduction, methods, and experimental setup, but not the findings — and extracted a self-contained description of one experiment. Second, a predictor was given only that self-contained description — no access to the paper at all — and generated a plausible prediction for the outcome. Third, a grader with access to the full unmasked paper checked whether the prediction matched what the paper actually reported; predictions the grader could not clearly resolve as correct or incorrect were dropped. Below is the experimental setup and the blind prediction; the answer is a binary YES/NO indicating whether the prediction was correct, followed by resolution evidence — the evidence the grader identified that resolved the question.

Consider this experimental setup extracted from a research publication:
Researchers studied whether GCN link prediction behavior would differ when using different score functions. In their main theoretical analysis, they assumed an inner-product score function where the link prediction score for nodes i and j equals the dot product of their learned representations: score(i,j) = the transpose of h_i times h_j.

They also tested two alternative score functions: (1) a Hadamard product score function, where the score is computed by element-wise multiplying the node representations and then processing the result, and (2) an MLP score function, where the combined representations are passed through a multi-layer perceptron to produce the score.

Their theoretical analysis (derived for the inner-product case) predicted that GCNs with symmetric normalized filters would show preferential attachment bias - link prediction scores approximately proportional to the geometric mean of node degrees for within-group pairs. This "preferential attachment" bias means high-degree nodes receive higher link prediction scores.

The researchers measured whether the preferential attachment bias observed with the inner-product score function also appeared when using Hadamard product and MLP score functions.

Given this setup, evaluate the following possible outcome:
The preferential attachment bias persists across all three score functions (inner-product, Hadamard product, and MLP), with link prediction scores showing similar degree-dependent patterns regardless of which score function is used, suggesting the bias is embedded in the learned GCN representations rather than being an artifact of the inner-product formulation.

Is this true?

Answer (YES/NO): YES